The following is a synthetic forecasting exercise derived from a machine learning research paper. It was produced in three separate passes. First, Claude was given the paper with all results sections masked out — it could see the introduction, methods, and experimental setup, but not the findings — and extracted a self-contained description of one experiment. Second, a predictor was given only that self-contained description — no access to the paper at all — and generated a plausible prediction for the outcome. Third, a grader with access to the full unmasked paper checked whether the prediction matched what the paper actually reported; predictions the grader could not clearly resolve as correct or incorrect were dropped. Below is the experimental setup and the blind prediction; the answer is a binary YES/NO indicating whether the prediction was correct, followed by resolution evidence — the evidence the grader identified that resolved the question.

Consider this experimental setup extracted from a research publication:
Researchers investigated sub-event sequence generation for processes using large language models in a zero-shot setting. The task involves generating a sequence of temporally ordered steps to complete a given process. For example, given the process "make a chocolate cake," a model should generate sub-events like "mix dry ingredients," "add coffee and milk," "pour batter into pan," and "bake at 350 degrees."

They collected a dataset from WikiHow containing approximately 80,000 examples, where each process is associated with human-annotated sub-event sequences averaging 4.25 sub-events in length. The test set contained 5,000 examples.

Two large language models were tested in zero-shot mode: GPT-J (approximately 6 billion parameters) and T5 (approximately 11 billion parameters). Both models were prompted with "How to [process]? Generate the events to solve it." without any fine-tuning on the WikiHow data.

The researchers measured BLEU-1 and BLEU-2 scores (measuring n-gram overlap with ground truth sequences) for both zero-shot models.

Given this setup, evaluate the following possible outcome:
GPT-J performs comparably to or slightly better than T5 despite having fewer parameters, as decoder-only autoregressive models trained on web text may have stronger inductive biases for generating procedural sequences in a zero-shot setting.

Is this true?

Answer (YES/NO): NO